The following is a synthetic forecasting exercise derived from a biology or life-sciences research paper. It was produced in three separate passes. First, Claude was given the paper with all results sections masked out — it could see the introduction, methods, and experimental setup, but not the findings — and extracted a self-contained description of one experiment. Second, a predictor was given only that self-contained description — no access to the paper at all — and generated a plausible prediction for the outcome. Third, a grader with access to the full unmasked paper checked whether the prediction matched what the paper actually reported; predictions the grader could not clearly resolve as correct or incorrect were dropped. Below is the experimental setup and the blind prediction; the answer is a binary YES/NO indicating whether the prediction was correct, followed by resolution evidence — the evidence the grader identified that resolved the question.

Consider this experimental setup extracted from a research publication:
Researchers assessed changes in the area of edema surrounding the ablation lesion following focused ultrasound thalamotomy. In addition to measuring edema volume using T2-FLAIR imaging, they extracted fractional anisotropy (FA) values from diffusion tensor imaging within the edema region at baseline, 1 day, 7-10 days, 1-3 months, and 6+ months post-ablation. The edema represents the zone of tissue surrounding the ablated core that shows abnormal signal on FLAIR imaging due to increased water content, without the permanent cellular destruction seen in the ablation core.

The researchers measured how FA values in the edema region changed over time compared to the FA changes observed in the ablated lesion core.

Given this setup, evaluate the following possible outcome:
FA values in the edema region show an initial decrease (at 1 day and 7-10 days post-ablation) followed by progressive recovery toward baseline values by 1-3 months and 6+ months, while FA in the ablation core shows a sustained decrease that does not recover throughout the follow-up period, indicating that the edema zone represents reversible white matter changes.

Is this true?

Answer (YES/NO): NO